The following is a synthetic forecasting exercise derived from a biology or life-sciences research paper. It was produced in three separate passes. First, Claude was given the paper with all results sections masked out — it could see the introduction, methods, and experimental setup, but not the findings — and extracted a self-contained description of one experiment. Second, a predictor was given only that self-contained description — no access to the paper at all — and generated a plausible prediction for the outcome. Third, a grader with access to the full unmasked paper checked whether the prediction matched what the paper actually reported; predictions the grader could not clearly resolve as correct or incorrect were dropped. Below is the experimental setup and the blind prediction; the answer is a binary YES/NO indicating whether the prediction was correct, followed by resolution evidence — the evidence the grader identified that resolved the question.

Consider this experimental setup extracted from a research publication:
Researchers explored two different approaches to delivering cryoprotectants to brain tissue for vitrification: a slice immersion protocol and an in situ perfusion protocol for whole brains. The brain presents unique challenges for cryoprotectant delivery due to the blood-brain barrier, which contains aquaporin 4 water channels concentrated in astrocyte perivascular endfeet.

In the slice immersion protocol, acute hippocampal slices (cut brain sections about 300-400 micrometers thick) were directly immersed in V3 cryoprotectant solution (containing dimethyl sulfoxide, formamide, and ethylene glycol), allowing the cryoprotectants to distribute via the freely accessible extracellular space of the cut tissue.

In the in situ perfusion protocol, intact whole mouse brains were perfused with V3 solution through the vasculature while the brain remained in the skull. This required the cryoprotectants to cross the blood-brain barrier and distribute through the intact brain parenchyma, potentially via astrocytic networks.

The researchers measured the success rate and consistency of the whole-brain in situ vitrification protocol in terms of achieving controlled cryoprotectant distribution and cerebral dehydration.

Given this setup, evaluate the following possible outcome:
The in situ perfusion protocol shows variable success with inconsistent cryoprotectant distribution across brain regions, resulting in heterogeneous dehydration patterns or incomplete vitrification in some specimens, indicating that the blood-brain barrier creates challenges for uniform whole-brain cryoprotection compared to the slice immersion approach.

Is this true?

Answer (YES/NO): YES